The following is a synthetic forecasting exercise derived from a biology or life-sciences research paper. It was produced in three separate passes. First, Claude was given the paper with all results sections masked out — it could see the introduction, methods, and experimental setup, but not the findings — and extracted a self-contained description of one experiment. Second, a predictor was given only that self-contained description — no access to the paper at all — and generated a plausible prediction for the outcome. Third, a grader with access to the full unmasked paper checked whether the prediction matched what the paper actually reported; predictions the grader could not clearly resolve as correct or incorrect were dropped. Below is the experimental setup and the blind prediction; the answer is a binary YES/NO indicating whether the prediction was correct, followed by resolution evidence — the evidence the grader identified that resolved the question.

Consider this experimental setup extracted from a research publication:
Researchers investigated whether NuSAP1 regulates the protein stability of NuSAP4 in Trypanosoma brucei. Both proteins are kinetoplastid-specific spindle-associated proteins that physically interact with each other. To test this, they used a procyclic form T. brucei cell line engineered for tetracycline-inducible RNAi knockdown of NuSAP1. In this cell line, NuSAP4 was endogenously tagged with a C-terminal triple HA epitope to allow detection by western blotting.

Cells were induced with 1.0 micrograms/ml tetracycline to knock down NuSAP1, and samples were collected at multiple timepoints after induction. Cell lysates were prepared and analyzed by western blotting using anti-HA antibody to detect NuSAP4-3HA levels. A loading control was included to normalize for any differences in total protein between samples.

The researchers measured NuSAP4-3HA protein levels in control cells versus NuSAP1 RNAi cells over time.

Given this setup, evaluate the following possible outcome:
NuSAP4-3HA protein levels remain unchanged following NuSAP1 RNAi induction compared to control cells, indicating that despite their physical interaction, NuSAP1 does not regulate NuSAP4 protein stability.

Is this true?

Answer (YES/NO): NO